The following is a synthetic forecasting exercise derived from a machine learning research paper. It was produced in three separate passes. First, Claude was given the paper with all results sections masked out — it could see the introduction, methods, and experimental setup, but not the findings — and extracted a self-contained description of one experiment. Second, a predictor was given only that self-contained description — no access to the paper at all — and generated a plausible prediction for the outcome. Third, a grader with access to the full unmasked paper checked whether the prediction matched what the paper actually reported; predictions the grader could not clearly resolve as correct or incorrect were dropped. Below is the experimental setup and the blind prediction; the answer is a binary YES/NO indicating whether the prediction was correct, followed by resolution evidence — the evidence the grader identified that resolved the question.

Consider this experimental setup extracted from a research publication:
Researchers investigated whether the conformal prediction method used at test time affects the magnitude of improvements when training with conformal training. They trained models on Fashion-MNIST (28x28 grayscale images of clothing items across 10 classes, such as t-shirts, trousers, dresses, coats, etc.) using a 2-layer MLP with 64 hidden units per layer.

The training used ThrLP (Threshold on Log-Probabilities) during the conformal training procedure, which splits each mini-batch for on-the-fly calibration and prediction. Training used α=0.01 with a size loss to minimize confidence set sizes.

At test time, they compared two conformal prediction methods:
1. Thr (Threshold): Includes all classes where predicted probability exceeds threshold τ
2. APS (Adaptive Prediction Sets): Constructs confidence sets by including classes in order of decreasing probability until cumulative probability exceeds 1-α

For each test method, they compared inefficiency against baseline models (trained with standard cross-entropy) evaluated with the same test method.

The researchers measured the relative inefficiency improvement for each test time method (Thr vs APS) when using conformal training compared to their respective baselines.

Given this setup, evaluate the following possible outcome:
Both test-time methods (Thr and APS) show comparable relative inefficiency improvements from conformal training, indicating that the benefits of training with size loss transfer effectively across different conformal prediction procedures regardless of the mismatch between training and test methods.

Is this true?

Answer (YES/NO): NO